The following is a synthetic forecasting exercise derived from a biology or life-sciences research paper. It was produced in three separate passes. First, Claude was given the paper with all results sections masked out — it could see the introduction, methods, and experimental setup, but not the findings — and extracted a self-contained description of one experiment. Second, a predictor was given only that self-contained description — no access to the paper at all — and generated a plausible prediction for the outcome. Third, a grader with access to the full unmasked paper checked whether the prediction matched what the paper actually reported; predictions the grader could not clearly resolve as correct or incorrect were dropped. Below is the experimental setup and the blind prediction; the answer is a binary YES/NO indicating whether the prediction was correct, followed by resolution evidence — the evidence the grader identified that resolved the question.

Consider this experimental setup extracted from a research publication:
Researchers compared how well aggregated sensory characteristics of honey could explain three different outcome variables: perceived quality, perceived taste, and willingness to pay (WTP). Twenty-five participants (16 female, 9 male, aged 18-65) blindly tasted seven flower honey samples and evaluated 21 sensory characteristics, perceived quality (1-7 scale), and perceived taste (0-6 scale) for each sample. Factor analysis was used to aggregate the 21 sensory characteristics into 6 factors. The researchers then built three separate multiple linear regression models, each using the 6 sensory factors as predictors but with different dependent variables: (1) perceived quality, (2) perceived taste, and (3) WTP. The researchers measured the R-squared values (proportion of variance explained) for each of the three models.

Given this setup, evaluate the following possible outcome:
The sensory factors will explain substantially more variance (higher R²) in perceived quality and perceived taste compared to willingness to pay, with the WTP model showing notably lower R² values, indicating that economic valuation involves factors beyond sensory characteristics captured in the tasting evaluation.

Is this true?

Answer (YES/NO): YES